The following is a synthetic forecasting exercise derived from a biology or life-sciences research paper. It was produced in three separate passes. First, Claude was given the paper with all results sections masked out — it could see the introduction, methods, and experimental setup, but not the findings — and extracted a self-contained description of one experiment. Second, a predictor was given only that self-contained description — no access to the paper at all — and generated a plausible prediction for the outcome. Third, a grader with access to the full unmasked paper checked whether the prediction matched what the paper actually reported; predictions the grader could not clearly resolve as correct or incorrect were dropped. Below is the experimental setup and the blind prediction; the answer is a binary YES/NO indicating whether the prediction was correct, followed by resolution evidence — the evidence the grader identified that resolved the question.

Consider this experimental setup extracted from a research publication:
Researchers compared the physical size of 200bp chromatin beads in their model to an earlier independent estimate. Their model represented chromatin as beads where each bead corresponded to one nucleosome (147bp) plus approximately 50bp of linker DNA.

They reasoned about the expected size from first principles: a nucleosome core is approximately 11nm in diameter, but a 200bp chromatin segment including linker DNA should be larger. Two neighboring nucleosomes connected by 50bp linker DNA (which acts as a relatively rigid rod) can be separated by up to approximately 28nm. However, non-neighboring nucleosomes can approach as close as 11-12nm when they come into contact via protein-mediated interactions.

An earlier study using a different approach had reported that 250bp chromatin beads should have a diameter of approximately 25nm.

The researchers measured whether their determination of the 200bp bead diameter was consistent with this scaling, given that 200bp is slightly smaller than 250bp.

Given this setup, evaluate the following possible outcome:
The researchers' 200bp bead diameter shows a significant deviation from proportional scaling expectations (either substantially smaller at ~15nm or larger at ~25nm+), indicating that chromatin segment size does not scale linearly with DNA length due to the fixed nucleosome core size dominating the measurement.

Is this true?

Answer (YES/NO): NO